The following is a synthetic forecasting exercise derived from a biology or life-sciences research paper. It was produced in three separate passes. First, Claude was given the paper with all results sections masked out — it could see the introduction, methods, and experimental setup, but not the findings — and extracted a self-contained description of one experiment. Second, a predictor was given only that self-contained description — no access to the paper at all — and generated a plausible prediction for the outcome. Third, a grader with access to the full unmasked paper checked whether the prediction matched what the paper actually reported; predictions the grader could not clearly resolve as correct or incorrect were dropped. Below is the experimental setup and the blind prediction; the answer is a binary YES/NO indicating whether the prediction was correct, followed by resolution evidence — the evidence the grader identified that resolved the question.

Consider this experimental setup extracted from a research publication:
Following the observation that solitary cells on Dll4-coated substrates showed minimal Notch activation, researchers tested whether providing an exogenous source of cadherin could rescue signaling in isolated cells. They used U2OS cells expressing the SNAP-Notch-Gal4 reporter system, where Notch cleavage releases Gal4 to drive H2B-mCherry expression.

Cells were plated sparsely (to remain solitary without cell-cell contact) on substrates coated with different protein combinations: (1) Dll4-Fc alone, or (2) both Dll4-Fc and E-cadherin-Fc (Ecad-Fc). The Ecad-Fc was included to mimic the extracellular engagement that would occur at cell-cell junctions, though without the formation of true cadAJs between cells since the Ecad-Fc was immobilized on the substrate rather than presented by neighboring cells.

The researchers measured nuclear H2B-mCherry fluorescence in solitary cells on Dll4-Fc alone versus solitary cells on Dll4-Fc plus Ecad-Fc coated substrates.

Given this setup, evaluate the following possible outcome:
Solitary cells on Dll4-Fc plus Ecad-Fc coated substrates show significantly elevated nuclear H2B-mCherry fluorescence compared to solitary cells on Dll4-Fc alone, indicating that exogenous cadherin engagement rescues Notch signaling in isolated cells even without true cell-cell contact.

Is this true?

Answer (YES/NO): YES